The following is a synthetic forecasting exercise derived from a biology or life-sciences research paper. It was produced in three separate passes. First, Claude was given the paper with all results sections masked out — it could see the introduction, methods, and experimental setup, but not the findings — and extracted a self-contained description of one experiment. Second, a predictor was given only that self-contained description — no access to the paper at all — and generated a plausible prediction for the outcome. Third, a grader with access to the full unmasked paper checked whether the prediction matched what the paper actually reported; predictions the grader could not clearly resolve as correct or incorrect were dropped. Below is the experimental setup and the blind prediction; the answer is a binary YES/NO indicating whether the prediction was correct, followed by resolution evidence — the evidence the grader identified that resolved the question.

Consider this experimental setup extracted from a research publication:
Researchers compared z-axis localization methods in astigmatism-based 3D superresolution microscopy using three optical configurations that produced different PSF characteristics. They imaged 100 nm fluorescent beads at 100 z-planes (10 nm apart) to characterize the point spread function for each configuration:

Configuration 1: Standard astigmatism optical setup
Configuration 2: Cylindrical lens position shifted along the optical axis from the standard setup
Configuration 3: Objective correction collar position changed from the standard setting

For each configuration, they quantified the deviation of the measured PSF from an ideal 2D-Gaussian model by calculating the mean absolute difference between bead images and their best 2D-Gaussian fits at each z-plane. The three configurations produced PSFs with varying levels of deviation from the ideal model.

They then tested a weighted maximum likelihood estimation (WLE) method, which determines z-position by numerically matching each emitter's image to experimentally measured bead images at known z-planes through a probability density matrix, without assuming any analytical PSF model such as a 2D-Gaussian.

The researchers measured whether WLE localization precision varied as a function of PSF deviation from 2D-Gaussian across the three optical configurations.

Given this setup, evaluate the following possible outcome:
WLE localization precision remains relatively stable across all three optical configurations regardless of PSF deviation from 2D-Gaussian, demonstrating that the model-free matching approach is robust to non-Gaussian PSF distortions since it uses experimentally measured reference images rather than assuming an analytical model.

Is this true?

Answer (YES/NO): YES